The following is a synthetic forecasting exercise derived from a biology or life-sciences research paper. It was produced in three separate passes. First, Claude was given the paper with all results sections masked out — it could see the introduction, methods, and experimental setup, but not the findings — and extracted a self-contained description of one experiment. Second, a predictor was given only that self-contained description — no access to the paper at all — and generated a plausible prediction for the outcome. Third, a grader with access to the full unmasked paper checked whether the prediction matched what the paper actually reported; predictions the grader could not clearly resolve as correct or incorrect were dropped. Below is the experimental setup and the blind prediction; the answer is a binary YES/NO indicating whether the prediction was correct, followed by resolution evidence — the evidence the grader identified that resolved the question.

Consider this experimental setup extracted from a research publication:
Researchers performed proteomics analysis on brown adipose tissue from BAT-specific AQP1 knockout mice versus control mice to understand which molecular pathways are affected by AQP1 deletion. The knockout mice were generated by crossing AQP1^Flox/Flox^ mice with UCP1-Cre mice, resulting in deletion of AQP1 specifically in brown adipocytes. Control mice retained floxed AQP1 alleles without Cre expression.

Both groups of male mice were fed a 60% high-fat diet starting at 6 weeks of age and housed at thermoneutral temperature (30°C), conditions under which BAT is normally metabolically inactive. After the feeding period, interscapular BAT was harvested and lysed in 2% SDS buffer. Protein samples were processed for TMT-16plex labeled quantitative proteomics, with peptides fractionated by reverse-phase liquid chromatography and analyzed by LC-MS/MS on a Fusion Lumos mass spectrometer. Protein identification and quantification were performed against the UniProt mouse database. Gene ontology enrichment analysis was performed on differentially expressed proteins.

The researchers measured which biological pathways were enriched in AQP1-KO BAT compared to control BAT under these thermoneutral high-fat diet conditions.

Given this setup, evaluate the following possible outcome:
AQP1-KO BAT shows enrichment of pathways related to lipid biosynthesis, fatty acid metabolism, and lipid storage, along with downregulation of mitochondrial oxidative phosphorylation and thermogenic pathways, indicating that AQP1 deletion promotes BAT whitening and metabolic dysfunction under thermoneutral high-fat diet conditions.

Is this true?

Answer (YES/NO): NO